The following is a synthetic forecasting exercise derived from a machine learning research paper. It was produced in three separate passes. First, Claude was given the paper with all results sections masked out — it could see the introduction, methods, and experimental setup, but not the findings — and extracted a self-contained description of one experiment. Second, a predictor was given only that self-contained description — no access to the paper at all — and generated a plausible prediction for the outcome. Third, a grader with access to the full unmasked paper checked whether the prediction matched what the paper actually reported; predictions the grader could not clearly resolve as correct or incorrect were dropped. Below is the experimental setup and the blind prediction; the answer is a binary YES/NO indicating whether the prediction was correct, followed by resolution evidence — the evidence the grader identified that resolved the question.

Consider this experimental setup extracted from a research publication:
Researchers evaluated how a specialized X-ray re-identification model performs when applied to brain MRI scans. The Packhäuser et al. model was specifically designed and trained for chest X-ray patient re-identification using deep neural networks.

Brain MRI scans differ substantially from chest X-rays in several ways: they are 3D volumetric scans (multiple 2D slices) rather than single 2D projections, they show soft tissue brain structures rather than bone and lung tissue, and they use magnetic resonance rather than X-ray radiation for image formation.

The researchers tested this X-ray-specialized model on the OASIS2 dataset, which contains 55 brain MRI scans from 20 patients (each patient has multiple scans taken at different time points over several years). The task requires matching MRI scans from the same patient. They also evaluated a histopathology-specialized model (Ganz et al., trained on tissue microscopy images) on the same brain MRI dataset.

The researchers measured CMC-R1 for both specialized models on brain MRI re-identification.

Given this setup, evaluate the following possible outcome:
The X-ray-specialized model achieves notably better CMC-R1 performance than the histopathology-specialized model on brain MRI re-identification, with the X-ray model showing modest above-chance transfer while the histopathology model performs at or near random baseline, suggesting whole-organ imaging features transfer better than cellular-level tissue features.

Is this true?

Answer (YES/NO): NO